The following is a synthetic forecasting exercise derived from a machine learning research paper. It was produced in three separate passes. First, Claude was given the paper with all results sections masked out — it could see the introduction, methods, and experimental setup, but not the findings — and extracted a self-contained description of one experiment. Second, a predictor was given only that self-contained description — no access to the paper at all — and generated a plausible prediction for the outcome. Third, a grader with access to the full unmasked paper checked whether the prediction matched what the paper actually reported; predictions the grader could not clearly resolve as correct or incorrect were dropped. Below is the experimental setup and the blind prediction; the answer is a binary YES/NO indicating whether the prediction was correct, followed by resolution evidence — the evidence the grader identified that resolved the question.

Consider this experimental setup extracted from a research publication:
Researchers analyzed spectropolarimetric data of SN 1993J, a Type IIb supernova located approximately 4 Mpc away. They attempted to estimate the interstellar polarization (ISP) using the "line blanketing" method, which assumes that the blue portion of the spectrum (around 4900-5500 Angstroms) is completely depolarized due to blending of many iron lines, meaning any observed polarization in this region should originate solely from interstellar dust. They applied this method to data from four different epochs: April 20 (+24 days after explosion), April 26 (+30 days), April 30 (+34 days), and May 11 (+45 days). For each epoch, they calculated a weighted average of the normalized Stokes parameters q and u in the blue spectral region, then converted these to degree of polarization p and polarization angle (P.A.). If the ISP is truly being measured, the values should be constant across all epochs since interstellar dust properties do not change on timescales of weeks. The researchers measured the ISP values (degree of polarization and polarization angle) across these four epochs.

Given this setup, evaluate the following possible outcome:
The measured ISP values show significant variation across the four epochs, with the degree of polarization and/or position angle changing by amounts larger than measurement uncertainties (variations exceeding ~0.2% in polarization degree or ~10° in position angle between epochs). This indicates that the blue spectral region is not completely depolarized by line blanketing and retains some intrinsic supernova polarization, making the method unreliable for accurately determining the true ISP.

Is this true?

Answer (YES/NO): YES